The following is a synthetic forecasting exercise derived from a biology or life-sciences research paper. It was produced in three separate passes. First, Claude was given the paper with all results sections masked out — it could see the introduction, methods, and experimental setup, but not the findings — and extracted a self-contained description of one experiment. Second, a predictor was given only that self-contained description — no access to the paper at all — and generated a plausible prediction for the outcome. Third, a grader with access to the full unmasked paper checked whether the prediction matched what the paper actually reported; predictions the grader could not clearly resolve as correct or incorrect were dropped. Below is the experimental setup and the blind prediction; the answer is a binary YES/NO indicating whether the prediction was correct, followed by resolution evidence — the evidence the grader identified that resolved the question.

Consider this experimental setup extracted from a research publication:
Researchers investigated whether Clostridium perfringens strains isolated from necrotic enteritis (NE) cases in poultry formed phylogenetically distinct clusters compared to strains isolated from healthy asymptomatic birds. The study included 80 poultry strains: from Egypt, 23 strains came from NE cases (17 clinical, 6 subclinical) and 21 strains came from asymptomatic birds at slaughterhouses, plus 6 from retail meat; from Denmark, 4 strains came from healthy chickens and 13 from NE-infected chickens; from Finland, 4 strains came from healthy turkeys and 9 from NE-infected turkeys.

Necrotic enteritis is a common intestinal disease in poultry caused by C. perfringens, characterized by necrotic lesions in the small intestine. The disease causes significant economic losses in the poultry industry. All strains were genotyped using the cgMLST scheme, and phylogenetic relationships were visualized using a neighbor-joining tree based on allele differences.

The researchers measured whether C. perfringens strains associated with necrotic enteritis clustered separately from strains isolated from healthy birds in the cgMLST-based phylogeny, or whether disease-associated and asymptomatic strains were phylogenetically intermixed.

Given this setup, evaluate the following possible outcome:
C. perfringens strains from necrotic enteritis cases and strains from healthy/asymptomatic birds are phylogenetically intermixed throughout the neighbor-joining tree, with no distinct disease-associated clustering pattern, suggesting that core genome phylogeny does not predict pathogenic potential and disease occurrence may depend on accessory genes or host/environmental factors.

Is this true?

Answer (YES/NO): YES